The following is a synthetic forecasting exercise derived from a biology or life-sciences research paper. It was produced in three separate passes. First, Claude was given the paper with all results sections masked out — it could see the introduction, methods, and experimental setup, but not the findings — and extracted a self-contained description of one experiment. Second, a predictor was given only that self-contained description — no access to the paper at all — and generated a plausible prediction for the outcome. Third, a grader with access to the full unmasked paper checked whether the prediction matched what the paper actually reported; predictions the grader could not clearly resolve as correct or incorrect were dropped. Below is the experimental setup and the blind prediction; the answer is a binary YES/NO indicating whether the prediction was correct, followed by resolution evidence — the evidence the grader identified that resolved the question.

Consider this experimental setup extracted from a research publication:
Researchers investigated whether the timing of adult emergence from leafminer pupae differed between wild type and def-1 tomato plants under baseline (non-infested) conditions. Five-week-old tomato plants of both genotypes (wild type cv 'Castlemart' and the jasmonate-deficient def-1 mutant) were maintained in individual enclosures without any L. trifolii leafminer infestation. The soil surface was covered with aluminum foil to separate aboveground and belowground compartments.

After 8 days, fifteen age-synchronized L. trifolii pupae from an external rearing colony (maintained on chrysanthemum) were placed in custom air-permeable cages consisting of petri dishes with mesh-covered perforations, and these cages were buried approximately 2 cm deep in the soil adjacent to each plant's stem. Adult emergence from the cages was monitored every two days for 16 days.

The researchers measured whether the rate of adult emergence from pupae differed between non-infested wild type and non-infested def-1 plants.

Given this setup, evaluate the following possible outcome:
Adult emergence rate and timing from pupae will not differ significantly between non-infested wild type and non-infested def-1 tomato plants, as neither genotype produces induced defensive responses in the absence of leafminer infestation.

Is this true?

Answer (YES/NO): NO